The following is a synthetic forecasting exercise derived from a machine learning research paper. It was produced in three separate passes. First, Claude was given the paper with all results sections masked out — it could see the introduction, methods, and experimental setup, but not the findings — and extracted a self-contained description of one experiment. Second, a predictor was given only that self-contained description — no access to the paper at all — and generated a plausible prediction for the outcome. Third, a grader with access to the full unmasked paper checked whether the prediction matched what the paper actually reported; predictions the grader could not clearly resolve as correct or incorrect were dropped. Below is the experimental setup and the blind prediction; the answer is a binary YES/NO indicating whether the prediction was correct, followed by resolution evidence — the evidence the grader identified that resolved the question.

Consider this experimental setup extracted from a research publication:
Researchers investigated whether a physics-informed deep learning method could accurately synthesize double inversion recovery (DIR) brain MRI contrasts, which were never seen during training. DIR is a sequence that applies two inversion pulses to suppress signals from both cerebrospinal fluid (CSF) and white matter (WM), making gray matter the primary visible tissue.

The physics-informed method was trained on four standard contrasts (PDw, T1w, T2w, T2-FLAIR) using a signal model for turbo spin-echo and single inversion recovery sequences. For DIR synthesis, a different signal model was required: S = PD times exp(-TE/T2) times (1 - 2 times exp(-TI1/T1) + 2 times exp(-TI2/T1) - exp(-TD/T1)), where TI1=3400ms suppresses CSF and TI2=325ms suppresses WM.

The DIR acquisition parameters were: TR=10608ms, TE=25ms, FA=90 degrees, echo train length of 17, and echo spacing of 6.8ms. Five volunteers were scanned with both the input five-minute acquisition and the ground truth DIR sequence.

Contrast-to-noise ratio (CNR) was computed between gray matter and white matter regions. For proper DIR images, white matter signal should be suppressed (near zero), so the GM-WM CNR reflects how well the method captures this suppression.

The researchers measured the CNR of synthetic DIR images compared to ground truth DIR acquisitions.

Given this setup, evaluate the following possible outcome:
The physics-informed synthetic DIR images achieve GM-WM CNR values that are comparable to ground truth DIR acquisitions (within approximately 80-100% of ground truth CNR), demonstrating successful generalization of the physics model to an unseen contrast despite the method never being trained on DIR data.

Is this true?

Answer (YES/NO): NO